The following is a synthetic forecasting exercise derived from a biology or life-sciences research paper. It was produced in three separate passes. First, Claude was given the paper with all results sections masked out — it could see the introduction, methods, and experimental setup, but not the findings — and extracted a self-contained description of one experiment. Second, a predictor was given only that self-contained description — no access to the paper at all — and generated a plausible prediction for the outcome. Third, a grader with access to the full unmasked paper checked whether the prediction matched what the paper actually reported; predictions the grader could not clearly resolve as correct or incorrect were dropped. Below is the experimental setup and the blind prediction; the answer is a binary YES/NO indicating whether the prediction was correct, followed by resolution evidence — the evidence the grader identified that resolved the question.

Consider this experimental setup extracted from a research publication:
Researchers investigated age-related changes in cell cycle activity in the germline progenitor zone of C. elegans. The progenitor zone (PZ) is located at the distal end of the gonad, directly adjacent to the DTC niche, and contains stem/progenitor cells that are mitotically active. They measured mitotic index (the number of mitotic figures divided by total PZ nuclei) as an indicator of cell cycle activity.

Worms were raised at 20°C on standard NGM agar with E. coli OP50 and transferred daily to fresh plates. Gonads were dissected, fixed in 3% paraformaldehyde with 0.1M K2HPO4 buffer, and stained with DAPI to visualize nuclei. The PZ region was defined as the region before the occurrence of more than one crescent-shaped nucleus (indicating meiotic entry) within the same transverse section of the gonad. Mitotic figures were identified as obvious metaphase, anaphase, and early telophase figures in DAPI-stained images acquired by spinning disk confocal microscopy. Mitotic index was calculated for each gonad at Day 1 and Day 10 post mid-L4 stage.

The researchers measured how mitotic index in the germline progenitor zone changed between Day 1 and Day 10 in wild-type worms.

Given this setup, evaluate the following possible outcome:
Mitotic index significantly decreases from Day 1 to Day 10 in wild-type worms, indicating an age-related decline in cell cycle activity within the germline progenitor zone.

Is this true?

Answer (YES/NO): YES